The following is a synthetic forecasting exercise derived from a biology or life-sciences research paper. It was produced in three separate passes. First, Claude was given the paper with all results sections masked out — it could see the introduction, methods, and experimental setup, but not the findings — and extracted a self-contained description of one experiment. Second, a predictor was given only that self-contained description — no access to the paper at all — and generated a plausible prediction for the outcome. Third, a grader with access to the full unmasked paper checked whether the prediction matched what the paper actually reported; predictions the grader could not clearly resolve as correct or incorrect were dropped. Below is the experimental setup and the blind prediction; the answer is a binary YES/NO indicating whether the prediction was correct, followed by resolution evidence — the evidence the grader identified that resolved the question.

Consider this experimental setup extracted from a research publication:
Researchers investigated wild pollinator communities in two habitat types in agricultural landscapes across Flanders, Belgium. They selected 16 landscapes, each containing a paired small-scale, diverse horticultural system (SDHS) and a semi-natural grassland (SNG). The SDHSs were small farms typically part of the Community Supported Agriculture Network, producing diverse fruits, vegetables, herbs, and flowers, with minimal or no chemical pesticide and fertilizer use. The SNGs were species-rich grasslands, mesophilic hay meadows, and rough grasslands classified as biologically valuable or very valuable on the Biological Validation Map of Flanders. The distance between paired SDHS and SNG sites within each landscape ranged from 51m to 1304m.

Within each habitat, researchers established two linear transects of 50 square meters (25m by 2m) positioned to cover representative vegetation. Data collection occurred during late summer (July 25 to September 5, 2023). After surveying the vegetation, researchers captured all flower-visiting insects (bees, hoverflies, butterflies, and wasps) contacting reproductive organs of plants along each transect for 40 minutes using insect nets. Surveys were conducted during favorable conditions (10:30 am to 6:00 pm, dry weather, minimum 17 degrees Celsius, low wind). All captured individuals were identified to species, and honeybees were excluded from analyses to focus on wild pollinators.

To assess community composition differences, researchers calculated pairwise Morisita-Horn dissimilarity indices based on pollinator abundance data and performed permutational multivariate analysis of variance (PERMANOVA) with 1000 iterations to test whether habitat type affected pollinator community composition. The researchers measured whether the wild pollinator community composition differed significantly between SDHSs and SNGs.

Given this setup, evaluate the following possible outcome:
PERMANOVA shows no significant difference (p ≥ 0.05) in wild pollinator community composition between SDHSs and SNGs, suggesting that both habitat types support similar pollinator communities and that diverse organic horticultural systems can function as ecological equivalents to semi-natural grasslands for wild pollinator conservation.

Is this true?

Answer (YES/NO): NO